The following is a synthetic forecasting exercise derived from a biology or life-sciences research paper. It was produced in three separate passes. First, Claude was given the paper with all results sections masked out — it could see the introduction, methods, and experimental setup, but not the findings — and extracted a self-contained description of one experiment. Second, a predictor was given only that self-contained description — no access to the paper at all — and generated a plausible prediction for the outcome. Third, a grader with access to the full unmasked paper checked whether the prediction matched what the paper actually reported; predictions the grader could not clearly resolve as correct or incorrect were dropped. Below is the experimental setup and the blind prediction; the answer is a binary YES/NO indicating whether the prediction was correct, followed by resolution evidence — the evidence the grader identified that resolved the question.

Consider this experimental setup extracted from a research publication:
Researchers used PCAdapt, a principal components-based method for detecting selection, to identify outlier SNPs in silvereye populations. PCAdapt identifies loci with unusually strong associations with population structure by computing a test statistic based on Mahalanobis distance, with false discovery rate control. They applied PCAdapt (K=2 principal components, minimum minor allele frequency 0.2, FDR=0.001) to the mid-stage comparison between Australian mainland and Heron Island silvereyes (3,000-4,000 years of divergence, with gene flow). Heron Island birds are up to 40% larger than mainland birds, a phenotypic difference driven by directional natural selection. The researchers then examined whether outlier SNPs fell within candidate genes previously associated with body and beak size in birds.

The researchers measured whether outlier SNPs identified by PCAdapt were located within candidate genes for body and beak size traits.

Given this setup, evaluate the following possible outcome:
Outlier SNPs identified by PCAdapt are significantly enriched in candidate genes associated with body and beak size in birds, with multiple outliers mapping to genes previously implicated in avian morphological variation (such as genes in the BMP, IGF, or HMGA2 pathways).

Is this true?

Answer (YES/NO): NO